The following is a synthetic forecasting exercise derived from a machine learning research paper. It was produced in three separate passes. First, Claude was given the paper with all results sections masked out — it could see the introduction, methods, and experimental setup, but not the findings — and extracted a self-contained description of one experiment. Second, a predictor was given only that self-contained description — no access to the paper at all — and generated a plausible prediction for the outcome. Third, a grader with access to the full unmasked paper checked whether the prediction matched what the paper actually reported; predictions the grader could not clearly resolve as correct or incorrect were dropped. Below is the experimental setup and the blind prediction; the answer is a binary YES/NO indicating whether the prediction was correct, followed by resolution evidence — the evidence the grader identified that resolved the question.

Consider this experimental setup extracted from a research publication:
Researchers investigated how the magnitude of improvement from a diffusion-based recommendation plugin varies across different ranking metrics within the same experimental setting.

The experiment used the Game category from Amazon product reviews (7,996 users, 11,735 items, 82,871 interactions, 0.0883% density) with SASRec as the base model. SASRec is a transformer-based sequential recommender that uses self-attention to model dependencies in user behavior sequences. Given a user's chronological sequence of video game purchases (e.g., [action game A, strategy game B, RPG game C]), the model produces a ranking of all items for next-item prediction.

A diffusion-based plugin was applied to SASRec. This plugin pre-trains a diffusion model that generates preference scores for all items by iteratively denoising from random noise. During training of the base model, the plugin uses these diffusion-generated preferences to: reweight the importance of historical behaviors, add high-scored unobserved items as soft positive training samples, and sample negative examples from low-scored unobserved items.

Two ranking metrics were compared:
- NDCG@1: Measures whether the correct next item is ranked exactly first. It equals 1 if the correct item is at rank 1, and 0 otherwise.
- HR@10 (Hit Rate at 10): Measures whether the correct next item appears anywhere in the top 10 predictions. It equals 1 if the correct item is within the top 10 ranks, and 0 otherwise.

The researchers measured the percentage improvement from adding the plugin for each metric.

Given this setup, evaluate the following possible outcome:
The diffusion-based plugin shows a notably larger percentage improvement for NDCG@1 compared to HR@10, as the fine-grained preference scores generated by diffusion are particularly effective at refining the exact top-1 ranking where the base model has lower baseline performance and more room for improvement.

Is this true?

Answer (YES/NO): YES